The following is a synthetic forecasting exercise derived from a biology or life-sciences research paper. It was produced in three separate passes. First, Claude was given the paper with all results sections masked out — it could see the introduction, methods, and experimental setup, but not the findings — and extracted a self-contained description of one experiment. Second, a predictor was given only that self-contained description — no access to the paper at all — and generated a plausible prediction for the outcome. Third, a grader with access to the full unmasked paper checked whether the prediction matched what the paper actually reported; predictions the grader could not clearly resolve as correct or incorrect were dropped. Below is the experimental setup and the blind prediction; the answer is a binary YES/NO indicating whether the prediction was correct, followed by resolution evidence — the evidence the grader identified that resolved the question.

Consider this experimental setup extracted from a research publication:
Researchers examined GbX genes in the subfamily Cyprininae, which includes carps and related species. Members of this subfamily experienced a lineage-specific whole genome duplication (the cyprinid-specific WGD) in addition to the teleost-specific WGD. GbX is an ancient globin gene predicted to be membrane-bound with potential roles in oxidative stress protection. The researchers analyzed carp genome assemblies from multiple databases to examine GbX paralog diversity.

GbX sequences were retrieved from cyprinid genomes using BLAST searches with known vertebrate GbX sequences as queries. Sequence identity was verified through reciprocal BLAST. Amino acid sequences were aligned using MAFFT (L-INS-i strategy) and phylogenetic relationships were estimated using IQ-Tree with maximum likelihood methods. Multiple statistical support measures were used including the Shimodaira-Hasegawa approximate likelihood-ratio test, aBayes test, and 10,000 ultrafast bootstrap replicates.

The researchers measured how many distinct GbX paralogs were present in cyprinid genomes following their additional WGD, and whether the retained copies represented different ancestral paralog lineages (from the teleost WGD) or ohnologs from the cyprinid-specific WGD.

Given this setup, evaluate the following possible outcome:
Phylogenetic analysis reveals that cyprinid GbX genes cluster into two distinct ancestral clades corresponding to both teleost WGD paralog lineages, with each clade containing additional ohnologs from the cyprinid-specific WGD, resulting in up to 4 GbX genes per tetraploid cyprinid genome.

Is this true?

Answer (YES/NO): NO